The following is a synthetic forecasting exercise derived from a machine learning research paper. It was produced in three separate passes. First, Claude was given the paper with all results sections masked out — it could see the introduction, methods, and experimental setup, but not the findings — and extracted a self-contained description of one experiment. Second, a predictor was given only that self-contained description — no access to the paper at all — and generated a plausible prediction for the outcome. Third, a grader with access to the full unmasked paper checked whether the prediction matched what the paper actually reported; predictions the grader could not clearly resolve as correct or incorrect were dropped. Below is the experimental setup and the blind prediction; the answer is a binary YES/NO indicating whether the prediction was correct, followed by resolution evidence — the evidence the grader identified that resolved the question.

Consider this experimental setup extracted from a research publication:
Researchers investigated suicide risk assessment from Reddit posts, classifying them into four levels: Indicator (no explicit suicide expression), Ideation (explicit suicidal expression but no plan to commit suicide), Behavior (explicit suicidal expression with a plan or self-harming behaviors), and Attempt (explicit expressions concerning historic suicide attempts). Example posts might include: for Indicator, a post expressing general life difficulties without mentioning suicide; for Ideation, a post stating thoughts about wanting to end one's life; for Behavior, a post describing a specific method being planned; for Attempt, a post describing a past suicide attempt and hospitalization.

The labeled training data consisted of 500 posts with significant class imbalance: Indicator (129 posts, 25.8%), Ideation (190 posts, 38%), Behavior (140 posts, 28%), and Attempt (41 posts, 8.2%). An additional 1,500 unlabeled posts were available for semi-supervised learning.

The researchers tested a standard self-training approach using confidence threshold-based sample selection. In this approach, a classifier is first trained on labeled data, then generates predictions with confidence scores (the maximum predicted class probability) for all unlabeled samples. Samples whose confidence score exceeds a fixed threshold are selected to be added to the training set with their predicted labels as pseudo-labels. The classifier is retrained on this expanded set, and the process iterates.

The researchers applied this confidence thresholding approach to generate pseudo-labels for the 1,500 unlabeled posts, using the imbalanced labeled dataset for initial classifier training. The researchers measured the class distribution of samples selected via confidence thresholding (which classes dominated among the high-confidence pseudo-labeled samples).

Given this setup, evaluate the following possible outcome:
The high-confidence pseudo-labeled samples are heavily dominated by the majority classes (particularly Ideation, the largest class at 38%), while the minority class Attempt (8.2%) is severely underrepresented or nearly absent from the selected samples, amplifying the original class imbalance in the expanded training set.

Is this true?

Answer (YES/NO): YES